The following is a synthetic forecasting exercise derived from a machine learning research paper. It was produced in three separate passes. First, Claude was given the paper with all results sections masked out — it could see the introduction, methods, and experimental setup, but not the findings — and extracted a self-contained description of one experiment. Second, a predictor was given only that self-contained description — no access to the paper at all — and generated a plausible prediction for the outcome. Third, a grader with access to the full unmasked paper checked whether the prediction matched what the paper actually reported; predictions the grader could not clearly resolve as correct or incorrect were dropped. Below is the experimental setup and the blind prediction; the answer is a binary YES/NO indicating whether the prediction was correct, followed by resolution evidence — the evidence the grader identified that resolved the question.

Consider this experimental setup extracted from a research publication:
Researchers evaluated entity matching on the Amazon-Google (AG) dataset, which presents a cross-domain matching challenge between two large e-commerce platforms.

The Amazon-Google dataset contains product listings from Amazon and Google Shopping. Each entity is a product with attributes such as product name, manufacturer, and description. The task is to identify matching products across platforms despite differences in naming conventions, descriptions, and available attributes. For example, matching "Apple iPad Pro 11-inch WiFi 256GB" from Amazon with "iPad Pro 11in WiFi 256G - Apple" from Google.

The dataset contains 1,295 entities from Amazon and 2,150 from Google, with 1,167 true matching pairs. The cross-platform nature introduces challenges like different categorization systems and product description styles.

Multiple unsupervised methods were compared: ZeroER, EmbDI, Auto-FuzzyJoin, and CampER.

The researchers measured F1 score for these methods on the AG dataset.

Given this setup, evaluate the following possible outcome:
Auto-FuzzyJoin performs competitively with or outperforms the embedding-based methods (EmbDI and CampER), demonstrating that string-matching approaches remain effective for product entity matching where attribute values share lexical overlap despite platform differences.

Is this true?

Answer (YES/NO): NO